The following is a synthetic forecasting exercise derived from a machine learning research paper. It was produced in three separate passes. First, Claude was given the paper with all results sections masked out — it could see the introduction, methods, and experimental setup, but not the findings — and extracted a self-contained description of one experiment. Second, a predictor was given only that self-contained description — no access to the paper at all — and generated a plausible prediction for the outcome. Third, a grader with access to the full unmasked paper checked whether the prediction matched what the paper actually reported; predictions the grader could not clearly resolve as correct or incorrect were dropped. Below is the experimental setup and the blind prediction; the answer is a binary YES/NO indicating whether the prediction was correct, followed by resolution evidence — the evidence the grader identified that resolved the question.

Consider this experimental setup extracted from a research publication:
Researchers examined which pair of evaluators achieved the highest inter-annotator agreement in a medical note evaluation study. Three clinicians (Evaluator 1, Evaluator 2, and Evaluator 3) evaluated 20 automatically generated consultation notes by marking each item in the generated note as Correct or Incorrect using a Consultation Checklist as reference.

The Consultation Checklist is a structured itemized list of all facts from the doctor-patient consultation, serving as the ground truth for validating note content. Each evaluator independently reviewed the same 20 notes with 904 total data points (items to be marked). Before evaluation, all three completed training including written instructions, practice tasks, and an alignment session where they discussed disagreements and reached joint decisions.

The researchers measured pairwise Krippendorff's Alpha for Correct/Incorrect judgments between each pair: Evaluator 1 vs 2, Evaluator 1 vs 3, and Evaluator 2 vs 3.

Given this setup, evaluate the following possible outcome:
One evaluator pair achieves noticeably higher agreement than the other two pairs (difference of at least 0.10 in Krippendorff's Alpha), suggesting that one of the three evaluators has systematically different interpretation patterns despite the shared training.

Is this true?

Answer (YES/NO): NO